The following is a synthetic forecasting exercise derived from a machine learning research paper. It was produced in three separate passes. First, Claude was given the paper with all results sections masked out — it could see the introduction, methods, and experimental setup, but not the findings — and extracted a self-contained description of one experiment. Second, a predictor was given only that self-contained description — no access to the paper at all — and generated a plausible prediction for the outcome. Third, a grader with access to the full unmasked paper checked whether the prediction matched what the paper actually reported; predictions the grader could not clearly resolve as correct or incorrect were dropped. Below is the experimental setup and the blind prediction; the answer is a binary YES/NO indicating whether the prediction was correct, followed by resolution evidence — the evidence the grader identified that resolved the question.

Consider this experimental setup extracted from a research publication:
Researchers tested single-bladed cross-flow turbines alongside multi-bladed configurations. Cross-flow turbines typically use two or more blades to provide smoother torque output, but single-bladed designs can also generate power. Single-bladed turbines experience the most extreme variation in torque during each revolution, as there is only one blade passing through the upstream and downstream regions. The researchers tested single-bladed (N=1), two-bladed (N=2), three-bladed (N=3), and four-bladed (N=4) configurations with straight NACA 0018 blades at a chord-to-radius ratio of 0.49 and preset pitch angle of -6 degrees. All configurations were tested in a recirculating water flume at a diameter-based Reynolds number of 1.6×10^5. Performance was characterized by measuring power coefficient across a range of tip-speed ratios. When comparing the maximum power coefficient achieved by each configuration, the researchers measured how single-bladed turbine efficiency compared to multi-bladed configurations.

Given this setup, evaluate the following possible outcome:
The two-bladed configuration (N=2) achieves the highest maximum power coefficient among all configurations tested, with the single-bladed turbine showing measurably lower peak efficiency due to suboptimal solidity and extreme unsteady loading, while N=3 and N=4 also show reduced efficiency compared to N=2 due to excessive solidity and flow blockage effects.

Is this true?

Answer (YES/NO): NO